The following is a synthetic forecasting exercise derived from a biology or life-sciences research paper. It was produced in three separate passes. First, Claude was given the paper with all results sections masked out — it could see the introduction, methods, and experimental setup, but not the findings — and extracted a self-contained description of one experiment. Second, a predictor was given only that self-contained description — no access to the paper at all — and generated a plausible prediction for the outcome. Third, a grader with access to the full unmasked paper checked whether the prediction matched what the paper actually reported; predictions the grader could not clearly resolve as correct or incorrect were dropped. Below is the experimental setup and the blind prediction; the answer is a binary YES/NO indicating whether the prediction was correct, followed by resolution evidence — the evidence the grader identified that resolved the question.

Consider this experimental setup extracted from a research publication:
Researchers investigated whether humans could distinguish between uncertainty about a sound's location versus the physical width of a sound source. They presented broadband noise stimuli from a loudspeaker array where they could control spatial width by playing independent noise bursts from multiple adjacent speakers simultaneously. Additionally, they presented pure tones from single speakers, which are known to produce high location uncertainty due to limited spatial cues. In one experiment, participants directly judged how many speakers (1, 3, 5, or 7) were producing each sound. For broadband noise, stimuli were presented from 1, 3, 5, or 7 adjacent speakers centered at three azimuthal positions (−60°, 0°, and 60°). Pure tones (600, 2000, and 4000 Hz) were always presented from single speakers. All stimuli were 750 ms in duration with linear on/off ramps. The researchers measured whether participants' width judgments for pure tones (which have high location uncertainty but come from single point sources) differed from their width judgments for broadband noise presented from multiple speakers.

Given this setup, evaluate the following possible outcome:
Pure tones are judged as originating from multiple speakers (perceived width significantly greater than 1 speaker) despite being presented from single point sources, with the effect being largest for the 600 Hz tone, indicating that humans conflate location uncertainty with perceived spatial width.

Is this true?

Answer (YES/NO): NO